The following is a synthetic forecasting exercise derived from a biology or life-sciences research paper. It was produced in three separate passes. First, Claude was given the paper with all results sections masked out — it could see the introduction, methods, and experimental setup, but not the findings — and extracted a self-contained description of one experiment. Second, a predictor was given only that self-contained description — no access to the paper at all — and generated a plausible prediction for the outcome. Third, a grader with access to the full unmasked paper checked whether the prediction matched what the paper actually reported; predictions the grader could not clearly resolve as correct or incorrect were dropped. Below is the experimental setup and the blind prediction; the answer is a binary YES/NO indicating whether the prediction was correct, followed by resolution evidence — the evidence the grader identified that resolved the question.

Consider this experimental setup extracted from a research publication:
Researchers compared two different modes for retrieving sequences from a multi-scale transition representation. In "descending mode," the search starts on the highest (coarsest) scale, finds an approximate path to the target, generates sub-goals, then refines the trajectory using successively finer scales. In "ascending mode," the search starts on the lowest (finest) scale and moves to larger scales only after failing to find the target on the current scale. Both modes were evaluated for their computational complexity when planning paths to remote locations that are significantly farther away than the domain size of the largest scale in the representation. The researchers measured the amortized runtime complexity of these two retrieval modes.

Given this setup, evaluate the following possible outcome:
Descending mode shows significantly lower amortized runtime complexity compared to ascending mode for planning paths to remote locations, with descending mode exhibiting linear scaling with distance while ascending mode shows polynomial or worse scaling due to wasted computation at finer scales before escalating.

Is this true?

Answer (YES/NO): NO